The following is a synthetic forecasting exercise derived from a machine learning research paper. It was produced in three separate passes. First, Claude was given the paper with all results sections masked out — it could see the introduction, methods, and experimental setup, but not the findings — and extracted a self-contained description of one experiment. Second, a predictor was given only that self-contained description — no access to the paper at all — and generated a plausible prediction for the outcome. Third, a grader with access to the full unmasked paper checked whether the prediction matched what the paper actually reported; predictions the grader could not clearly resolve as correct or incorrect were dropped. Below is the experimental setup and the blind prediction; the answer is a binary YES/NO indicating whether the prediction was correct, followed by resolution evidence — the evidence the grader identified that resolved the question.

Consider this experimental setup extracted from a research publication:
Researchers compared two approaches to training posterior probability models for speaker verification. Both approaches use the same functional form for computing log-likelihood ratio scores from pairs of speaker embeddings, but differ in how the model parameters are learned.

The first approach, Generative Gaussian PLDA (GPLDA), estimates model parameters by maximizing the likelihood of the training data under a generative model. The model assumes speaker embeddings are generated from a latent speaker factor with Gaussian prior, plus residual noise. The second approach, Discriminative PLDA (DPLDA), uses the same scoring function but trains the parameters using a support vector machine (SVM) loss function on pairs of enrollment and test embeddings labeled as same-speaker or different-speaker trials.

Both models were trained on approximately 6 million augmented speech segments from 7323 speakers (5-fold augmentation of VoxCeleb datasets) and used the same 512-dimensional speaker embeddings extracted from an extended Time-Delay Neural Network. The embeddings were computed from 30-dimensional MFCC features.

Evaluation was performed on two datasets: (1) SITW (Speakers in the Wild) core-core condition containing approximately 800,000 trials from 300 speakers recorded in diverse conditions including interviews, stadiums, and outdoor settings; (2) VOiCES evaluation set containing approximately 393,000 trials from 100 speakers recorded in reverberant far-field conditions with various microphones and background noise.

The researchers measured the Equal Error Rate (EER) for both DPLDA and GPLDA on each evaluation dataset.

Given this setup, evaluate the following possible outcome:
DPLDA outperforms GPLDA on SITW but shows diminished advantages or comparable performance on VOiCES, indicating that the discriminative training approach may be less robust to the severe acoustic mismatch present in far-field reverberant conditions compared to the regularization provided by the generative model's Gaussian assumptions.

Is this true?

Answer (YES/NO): NO